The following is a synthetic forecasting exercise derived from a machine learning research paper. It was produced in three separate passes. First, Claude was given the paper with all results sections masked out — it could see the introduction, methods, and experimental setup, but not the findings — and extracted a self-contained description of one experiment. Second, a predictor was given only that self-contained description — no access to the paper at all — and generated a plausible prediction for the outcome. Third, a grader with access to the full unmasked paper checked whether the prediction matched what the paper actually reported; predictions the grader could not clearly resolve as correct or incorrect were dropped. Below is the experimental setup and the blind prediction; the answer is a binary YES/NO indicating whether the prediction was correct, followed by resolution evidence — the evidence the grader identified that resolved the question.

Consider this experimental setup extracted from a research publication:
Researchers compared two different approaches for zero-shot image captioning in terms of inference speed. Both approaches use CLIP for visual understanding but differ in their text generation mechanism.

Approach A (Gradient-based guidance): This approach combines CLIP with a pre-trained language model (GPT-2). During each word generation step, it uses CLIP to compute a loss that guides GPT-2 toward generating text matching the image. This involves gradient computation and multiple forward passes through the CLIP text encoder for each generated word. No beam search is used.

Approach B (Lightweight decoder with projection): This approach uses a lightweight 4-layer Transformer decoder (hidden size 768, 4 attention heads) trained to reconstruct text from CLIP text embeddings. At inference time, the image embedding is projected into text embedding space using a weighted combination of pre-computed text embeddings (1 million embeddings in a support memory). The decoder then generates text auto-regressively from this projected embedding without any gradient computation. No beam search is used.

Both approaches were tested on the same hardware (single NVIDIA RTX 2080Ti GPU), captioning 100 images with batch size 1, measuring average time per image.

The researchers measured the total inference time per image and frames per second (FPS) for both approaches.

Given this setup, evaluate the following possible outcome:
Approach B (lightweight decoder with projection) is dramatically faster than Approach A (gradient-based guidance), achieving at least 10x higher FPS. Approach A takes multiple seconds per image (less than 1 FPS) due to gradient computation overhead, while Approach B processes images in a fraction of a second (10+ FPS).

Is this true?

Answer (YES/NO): NO